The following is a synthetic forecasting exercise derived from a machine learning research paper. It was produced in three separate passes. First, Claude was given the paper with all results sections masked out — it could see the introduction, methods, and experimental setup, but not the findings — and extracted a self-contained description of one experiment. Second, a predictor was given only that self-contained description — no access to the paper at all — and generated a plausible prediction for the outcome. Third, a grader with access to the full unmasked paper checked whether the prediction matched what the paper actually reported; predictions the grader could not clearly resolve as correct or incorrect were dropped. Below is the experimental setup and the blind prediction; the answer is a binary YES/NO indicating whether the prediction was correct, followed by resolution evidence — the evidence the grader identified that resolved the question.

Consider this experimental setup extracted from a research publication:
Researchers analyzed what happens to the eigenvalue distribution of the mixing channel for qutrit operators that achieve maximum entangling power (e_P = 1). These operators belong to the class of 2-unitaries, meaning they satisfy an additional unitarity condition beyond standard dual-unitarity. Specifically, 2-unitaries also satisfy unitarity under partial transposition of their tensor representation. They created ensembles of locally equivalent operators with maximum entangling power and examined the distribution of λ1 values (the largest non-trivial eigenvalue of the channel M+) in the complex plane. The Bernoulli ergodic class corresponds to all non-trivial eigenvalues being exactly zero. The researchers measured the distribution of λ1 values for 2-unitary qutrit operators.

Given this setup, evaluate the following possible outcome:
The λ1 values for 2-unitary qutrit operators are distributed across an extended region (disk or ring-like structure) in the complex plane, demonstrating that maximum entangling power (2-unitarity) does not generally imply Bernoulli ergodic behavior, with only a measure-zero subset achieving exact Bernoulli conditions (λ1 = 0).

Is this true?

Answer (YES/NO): NO